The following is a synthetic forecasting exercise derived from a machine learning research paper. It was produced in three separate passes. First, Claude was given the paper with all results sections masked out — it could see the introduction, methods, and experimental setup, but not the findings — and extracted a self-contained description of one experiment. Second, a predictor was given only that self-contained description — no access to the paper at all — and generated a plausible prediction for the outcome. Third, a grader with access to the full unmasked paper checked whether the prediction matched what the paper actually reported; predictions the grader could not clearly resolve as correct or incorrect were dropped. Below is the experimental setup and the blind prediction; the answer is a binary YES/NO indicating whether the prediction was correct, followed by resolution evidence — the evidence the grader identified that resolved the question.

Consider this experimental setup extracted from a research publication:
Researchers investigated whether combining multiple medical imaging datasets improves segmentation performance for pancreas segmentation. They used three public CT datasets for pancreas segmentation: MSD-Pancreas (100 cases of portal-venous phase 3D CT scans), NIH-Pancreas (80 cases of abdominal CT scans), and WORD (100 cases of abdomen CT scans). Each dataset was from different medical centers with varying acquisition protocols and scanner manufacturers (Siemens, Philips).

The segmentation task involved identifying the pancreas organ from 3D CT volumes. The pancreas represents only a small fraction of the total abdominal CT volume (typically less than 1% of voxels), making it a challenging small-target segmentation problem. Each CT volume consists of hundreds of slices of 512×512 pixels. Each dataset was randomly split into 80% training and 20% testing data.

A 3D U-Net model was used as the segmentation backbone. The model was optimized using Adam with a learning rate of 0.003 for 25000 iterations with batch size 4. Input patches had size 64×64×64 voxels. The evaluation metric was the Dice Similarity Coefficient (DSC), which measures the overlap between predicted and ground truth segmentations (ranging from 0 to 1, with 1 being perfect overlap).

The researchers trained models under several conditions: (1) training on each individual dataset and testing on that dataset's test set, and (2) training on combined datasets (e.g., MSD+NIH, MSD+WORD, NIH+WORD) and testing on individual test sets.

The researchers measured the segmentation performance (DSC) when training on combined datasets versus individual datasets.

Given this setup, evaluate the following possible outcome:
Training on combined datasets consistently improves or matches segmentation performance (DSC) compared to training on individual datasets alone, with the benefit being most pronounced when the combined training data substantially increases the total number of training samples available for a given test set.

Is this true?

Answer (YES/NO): NO